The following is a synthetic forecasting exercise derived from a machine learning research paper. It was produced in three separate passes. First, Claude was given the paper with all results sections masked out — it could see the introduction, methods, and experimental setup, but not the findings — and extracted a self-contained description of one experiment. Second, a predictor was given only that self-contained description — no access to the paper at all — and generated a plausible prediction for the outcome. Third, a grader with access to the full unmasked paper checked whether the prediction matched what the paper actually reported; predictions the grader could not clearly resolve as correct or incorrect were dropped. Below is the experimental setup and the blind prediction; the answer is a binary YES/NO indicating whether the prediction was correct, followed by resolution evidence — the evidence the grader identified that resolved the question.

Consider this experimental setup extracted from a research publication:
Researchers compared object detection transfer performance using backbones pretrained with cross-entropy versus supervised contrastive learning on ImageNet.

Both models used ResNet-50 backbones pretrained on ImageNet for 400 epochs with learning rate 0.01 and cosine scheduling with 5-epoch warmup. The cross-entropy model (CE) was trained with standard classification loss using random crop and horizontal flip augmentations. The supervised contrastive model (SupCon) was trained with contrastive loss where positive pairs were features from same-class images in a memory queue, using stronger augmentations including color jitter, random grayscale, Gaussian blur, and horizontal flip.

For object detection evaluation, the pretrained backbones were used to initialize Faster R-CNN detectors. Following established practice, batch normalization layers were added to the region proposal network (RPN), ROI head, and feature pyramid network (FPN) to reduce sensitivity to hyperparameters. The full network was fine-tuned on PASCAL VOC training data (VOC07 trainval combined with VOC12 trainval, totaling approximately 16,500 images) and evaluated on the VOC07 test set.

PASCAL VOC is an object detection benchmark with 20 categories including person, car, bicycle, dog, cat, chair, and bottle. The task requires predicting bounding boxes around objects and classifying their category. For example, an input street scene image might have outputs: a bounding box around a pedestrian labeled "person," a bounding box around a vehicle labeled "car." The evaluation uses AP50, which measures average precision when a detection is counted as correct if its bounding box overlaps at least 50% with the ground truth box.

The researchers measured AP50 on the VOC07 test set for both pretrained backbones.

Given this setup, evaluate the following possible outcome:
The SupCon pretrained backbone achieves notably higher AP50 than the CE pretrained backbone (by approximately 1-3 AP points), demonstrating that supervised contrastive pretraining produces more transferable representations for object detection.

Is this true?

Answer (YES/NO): NO